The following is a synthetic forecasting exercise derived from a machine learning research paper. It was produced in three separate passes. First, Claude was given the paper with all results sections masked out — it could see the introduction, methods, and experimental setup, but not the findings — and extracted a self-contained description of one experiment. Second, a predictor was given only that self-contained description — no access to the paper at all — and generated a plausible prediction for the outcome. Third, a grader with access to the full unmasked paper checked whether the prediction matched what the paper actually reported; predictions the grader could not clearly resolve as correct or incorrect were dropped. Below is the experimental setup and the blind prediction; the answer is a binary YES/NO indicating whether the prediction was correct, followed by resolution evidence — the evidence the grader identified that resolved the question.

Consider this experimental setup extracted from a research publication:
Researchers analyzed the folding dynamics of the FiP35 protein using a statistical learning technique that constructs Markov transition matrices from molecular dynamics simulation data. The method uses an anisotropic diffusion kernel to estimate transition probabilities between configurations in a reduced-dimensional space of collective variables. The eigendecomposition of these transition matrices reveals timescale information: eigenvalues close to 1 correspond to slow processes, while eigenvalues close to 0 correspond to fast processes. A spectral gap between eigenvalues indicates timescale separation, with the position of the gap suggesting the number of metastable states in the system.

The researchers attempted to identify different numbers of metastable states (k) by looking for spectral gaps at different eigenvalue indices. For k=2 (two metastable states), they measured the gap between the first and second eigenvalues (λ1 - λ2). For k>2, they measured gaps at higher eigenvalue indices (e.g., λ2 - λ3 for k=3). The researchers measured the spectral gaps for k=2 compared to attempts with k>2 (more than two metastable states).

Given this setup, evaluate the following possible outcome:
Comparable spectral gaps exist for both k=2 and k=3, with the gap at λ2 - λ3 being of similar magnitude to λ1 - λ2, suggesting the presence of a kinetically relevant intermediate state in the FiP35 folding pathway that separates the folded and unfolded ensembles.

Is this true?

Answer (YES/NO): NO